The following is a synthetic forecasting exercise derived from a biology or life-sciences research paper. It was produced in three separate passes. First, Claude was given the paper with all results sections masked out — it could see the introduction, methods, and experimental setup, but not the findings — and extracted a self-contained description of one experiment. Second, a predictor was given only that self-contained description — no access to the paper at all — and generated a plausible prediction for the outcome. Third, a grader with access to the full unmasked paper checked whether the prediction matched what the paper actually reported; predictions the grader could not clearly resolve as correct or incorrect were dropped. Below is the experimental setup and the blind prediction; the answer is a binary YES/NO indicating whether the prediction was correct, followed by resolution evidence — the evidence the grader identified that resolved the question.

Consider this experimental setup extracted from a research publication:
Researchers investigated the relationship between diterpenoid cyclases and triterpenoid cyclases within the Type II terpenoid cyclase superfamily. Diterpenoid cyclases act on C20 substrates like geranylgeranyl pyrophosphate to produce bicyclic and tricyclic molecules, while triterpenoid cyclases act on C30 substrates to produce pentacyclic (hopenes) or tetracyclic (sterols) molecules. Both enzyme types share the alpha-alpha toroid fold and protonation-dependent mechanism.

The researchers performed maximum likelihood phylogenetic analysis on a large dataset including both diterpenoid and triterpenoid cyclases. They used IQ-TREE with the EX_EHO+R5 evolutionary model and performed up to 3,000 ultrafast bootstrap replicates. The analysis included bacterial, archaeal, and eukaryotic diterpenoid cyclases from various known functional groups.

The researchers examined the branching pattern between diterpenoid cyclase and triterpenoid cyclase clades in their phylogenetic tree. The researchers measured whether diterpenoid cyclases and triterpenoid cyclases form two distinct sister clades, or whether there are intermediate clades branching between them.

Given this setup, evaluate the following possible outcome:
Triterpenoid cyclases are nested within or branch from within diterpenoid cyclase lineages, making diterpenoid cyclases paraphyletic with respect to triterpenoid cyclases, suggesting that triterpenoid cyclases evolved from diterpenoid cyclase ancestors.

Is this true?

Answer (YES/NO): NO